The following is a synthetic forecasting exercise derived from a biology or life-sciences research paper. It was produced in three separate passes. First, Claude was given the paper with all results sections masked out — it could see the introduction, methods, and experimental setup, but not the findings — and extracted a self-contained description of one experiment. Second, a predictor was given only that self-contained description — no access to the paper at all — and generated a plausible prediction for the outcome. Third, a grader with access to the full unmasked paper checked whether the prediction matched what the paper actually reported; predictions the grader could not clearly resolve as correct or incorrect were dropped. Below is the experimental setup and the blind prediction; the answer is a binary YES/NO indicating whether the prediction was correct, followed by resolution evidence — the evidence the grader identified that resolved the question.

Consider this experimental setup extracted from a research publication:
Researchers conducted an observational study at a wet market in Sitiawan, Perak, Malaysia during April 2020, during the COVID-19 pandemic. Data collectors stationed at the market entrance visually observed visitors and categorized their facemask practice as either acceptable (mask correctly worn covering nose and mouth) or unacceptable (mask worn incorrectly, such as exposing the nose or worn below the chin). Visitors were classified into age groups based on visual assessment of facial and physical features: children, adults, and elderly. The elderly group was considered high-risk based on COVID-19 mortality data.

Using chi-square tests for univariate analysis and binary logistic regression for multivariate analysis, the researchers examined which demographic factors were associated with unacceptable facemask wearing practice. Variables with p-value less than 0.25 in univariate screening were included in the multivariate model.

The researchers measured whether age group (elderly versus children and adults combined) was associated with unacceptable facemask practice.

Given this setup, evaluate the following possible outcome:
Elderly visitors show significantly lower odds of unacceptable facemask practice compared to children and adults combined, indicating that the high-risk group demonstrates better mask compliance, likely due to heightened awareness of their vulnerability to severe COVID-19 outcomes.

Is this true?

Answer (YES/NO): NO